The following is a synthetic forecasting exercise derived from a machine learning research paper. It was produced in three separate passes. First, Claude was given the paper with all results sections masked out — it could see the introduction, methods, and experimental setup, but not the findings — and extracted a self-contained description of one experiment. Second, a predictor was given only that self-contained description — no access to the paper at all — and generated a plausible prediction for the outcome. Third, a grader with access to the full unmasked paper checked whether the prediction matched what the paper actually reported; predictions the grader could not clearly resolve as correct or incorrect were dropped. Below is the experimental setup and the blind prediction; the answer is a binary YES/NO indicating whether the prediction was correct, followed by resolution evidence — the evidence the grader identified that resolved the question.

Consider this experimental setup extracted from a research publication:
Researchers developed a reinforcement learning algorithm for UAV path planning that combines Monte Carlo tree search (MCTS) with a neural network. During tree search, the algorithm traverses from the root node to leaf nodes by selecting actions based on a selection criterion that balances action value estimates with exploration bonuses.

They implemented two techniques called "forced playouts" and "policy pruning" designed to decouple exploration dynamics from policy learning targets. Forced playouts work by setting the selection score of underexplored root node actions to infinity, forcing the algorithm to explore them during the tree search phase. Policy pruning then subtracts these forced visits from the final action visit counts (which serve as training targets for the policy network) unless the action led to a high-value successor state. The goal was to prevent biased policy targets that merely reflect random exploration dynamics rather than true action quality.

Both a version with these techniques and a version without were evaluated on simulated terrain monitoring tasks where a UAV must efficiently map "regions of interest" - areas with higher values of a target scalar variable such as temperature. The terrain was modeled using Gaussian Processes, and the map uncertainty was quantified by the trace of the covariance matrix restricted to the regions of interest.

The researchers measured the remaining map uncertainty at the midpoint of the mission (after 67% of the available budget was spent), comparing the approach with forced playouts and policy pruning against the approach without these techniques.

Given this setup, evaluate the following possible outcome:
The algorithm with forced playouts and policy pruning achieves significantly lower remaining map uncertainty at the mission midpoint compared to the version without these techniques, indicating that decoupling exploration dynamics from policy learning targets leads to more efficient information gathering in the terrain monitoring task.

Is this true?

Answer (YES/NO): NO